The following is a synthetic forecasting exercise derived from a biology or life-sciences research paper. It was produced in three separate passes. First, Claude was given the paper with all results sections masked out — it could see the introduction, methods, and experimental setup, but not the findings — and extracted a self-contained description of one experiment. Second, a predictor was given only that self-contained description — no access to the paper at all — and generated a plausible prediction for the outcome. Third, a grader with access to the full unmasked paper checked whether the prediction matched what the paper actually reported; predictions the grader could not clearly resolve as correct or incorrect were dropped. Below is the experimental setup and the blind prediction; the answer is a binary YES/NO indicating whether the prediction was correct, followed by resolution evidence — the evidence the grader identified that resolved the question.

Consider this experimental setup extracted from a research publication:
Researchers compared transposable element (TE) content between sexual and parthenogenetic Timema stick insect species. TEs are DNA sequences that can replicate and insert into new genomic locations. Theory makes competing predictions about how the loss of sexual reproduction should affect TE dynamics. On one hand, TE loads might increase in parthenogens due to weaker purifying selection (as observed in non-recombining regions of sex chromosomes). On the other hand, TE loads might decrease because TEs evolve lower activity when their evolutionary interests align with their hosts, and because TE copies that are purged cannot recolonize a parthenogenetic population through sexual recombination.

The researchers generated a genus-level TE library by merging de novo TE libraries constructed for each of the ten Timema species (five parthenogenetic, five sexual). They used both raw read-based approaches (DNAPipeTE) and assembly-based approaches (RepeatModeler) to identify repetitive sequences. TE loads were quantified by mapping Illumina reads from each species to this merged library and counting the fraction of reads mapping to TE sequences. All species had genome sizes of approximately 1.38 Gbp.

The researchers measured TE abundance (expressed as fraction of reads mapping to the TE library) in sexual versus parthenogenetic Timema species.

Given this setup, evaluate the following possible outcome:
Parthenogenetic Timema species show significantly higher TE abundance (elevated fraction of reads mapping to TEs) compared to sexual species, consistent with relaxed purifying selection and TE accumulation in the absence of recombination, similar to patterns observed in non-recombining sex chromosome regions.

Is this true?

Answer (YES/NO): NO